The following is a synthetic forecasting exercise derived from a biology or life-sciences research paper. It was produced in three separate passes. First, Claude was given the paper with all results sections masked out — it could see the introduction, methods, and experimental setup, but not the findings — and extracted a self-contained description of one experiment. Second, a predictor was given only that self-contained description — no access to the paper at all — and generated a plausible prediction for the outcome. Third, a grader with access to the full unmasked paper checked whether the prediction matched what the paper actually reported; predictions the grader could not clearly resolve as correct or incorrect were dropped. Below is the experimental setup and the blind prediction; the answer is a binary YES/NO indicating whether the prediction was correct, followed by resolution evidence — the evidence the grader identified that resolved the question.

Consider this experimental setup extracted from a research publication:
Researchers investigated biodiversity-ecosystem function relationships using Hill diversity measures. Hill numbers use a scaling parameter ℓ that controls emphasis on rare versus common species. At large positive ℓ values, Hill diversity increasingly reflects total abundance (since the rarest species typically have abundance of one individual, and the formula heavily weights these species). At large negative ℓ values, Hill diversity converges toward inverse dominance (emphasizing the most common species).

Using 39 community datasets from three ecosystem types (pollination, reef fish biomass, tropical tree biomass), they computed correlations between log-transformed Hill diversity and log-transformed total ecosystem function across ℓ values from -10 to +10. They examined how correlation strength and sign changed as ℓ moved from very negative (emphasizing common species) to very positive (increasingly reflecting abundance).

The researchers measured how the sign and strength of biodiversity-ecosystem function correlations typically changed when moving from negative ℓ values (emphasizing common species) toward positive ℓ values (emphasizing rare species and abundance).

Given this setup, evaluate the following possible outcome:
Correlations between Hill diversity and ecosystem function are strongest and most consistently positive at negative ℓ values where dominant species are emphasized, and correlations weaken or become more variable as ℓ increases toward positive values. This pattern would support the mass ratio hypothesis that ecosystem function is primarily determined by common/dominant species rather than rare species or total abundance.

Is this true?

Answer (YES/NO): NO